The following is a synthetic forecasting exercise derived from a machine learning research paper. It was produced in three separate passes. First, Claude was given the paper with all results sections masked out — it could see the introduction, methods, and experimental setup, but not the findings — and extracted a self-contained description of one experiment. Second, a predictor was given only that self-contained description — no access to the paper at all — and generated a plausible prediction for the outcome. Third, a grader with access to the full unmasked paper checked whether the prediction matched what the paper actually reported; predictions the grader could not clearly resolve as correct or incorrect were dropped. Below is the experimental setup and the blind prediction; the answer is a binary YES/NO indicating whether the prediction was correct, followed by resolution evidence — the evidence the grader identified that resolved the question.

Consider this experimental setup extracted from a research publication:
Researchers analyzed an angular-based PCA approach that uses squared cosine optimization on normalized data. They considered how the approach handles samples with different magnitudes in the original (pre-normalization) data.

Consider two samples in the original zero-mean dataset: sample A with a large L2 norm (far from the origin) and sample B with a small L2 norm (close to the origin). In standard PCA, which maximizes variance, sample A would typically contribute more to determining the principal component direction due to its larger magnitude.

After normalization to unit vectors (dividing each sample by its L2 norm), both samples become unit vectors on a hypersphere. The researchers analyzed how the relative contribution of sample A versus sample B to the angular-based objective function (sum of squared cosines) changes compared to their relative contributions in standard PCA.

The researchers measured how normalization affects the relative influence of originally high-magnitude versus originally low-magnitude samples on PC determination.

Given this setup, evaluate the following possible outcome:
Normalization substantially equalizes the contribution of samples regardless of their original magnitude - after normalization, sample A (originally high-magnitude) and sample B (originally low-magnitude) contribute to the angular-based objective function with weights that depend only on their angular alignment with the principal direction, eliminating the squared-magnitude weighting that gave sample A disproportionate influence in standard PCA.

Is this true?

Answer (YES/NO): YES